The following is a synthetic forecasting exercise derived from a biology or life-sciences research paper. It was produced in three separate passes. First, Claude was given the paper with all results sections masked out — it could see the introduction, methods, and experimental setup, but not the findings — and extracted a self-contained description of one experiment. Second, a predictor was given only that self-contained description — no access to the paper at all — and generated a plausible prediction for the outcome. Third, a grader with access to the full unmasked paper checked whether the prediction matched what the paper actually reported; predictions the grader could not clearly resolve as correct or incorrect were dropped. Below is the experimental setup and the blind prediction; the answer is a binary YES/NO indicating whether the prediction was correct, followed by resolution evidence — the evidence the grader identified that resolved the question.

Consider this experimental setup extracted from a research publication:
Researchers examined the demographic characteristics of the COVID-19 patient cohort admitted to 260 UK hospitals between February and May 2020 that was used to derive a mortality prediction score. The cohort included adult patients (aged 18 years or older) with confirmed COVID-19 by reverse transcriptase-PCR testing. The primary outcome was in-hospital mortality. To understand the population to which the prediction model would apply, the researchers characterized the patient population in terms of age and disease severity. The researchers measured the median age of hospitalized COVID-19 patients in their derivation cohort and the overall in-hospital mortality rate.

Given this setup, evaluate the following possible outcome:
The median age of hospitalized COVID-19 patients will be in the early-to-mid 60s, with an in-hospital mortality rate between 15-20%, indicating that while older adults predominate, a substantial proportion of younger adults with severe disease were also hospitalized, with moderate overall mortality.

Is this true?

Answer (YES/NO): NO